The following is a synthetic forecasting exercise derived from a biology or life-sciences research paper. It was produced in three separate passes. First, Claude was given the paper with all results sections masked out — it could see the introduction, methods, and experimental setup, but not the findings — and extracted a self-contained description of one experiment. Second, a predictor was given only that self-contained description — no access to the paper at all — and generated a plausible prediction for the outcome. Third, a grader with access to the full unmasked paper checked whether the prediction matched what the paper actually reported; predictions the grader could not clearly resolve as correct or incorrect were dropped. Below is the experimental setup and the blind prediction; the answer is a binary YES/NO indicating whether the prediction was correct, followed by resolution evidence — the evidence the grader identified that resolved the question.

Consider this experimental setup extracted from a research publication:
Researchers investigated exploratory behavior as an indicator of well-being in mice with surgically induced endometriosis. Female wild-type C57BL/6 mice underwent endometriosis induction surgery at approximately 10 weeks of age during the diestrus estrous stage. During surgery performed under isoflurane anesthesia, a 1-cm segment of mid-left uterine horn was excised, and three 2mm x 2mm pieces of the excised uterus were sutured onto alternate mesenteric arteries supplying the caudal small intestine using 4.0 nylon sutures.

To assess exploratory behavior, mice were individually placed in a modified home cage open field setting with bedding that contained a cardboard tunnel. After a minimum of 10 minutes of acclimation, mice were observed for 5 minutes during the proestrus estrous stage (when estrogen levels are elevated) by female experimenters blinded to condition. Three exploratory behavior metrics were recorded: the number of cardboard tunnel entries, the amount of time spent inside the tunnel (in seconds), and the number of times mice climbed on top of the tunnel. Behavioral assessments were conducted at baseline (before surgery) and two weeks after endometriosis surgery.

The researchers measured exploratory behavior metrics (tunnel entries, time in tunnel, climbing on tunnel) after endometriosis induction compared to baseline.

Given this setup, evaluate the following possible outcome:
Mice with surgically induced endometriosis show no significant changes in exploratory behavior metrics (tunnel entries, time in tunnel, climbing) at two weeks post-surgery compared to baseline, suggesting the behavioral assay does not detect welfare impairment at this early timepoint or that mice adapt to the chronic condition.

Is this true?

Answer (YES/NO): YES